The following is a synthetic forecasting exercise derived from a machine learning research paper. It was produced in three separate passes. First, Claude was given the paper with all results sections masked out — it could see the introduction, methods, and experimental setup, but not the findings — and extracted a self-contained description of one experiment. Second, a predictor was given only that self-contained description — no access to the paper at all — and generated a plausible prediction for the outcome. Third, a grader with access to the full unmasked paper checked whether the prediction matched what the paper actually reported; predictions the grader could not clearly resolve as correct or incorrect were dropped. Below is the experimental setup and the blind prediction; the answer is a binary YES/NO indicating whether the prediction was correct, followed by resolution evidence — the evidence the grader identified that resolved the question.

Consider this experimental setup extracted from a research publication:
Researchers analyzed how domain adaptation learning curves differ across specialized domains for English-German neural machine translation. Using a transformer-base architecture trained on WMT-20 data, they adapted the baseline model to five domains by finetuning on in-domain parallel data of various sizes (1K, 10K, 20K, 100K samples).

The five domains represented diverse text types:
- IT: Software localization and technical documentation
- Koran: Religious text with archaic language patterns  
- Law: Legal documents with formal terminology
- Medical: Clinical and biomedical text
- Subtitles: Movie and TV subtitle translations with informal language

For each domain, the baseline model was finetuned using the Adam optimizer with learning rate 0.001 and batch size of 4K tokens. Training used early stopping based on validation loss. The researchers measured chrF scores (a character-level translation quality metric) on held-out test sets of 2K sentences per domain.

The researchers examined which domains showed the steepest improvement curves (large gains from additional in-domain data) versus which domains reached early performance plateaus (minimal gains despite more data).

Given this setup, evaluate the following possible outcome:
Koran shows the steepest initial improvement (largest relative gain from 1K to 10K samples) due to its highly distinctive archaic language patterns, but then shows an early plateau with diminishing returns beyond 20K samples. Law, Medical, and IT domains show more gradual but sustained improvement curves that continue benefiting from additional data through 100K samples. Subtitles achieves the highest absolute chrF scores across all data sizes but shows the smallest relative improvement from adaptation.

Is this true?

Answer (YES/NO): NO